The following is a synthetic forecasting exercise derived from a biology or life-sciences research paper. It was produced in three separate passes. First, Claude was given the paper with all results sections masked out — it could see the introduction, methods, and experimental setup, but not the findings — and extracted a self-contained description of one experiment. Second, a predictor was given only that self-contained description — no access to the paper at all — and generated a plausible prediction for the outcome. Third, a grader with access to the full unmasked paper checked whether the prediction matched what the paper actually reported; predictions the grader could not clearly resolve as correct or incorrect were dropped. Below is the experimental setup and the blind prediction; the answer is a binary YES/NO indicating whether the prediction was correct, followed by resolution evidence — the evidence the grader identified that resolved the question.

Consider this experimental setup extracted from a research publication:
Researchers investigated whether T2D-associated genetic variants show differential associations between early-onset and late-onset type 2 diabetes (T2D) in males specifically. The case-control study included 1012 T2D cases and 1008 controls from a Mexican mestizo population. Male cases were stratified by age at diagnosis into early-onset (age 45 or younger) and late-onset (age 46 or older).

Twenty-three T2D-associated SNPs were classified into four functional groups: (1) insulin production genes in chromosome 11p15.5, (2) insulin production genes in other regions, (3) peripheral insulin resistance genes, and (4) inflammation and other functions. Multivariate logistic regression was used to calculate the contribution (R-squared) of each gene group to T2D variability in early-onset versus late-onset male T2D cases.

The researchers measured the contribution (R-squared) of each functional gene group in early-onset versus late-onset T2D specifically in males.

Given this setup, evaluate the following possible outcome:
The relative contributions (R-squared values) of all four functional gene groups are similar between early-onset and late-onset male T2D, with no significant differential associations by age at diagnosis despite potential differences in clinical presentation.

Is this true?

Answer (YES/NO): NO